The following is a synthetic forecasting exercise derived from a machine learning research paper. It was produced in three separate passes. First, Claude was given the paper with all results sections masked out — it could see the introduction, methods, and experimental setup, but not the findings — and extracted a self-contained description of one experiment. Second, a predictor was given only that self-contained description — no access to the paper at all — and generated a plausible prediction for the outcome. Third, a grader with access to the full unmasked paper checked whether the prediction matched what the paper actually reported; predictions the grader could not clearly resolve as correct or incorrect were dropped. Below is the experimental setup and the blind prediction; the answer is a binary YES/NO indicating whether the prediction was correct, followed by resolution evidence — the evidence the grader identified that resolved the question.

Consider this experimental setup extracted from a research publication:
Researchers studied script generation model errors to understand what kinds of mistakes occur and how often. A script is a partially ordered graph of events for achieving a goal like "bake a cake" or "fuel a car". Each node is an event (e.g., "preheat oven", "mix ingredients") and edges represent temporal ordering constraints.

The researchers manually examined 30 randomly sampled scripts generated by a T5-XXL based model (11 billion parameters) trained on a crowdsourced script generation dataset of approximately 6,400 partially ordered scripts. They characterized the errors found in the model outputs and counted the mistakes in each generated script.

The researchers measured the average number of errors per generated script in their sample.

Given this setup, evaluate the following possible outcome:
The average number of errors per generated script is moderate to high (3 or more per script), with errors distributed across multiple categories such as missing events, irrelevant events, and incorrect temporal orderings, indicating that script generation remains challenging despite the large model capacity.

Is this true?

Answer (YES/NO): NO